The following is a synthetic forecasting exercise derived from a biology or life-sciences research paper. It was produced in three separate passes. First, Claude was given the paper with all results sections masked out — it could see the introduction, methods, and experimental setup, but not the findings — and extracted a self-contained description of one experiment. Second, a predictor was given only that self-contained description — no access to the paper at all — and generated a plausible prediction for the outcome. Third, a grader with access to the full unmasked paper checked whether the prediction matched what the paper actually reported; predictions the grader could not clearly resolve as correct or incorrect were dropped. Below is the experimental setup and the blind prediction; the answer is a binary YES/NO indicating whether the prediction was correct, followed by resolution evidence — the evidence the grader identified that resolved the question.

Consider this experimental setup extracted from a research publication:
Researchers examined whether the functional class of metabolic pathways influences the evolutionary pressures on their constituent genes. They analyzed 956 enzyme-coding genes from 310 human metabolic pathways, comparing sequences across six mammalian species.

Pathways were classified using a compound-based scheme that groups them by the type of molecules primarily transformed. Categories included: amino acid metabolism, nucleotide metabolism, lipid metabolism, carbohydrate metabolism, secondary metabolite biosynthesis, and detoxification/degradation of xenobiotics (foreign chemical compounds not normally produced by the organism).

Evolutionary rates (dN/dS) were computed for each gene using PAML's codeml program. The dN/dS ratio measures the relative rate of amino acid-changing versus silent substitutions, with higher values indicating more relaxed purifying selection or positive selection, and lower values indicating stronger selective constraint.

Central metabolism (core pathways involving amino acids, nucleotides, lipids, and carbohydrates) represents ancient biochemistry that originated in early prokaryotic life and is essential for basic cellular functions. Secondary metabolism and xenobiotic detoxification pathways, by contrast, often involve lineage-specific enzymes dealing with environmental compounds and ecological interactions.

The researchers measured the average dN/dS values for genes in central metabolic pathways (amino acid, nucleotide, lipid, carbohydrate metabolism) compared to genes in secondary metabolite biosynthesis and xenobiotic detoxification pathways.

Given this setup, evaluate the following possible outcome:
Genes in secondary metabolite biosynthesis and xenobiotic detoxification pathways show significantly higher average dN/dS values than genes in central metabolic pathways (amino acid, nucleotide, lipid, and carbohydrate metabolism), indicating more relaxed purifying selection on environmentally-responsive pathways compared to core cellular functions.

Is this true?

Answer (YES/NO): YES